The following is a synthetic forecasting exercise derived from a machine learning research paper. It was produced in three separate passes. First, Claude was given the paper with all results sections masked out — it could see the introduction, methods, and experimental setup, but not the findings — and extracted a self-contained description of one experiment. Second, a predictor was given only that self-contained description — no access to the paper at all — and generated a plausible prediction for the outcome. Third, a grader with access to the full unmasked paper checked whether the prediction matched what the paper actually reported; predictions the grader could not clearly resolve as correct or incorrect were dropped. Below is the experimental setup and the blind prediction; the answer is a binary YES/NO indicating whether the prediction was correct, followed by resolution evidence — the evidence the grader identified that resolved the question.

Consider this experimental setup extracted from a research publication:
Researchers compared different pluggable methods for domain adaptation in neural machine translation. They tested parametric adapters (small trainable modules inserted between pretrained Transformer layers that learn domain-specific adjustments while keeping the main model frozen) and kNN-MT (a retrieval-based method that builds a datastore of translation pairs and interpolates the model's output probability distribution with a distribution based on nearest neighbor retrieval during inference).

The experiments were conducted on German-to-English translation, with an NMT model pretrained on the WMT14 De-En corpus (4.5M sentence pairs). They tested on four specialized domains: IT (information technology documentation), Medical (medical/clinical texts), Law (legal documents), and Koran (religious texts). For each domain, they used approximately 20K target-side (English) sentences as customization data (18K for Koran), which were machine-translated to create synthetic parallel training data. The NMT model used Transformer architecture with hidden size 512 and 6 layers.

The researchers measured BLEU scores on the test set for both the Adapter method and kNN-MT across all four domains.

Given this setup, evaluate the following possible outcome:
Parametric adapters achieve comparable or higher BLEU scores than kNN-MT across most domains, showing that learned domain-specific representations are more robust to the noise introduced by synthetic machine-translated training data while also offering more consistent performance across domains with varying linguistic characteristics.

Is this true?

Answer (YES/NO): NO